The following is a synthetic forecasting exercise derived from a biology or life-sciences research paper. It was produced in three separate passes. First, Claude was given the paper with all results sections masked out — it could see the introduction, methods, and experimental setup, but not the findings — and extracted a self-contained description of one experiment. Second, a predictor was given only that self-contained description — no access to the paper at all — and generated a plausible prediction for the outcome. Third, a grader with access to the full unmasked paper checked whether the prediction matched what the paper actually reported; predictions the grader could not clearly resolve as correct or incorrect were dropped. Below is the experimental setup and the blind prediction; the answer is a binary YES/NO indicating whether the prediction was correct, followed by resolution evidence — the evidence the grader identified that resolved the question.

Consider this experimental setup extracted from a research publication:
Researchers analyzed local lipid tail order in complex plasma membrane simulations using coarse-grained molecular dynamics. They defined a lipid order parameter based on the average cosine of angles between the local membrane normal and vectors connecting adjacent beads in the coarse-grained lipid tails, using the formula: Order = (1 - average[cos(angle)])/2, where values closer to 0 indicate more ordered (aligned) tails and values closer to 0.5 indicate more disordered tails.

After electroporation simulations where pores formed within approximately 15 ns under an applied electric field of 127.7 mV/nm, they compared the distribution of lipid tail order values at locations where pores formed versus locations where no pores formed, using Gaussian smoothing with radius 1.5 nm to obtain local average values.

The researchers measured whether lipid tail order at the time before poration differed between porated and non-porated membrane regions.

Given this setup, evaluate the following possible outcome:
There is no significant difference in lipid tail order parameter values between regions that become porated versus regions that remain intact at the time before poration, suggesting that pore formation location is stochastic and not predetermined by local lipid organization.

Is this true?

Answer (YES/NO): NO